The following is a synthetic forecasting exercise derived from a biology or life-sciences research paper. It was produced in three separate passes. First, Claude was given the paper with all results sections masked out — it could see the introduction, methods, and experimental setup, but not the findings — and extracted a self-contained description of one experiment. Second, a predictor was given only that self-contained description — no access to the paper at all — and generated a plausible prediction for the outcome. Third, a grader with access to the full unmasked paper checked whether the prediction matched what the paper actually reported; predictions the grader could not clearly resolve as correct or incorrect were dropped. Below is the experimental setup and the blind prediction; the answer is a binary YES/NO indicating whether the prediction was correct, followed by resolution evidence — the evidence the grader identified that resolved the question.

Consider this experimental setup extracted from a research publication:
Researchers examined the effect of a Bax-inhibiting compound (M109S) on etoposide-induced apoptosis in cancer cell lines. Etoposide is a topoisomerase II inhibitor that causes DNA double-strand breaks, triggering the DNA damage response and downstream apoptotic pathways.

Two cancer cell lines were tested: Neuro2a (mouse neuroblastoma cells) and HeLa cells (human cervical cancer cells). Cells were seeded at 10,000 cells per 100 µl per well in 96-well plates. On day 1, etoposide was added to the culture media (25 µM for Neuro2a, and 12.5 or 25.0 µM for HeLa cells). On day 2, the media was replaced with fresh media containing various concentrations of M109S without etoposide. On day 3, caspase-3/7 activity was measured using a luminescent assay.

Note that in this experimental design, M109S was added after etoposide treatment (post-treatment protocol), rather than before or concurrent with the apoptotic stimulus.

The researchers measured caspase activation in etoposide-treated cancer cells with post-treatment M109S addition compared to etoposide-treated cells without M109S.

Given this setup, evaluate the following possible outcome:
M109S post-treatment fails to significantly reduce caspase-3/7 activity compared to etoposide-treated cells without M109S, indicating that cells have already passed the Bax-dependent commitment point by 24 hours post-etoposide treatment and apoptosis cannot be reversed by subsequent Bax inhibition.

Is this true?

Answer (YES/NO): NO